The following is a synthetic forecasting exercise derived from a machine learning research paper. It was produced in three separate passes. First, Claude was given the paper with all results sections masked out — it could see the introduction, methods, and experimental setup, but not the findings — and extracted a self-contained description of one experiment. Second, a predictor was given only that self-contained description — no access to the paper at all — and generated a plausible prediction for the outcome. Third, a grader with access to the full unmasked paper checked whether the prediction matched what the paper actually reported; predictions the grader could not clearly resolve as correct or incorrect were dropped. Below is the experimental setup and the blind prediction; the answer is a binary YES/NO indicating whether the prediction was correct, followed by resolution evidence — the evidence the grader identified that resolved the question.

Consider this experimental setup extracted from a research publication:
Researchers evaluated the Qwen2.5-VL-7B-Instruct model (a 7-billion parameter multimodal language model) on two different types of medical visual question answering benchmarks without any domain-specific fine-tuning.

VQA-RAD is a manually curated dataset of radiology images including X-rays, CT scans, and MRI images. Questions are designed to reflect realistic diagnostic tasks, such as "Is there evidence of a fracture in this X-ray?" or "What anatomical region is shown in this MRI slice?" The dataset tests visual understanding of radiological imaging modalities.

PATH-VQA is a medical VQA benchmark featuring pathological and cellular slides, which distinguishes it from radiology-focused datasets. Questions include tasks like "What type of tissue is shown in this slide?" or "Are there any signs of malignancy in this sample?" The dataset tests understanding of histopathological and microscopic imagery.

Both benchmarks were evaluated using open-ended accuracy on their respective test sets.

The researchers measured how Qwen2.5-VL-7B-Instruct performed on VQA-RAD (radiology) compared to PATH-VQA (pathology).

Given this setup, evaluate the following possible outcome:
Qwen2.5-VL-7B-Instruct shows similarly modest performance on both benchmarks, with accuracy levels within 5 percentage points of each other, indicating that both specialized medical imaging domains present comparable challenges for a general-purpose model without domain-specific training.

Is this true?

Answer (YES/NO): NO